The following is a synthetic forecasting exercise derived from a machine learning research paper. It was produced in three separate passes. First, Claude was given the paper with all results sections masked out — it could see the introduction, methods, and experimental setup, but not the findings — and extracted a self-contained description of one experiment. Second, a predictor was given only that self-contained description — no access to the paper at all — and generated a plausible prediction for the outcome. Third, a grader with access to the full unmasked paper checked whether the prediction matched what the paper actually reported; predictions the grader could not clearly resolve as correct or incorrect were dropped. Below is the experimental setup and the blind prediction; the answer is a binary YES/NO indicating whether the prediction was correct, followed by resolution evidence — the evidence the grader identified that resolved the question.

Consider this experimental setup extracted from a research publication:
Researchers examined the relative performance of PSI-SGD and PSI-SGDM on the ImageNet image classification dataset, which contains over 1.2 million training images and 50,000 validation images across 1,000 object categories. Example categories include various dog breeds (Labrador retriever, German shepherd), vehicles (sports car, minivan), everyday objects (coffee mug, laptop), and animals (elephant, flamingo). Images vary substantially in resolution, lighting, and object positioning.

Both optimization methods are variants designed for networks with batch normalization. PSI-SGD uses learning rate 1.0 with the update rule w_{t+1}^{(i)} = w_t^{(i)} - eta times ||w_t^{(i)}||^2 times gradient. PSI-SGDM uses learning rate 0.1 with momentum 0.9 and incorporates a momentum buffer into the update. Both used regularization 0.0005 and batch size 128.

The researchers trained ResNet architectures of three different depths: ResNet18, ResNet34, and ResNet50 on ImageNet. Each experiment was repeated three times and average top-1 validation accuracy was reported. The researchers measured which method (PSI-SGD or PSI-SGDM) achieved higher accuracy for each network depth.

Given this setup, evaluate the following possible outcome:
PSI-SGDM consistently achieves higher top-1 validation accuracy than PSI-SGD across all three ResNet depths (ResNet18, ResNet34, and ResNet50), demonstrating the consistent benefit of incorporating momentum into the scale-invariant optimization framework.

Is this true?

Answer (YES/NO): NO